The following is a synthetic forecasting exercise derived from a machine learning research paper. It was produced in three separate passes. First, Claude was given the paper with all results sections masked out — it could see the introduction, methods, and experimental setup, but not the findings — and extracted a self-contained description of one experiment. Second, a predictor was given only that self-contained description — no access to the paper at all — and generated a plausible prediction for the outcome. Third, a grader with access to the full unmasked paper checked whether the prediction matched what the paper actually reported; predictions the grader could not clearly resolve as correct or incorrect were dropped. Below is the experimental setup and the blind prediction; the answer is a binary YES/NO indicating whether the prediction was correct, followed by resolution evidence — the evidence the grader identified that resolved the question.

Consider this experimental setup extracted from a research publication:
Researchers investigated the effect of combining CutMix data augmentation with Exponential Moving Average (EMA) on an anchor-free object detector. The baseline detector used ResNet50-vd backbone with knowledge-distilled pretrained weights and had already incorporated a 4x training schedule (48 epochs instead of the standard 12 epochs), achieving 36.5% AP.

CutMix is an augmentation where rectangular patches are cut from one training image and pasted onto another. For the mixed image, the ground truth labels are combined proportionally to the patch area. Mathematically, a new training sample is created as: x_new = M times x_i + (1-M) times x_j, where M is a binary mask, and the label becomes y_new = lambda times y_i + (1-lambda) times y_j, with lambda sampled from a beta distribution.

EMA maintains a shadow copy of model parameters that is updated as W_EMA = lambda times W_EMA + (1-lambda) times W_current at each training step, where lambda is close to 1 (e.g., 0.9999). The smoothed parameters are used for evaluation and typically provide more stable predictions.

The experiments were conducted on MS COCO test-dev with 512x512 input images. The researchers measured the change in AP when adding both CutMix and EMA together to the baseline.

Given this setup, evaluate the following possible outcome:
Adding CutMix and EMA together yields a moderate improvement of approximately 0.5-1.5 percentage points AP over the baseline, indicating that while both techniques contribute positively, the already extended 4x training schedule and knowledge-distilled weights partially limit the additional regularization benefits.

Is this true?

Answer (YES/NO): NO